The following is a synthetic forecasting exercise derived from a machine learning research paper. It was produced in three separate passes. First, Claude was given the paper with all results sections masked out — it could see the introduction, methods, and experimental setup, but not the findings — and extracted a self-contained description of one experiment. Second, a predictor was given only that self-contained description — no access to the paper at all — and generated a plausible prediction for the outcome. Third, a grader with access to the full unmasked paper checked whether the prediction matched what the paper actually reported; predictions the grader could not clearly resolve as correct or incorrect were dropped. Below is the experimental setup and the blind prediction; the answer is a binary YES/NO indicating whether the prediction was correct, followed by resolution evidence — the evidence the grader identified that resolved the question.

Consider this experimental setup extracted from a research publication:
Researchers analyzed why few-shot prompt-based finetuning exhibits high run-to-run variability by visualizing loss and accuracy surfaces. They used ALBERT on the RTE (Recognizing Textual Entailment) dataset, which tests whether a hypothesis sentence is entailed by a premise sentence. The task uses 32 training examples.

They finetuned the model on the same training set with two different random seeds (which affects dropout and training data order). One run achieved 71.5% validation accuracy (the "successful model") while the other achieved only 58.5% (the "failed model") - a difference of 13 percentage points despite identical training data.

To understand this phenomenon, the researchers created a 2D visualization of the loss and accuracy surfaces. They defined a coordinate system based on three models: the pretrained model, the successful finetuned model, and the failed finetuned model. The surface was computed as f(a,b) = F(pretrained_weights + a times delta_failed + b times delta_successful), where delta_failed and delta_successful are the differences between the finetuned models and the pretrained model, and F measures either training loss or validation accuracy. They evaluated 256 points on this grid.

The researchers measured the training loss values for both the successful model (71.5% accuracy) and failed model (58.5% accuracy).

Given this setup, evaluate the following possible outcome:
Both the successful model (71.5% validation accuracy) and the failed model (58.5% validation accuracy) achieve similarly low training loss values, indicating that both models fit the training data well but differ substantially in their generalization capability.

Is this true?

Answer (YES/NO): YES